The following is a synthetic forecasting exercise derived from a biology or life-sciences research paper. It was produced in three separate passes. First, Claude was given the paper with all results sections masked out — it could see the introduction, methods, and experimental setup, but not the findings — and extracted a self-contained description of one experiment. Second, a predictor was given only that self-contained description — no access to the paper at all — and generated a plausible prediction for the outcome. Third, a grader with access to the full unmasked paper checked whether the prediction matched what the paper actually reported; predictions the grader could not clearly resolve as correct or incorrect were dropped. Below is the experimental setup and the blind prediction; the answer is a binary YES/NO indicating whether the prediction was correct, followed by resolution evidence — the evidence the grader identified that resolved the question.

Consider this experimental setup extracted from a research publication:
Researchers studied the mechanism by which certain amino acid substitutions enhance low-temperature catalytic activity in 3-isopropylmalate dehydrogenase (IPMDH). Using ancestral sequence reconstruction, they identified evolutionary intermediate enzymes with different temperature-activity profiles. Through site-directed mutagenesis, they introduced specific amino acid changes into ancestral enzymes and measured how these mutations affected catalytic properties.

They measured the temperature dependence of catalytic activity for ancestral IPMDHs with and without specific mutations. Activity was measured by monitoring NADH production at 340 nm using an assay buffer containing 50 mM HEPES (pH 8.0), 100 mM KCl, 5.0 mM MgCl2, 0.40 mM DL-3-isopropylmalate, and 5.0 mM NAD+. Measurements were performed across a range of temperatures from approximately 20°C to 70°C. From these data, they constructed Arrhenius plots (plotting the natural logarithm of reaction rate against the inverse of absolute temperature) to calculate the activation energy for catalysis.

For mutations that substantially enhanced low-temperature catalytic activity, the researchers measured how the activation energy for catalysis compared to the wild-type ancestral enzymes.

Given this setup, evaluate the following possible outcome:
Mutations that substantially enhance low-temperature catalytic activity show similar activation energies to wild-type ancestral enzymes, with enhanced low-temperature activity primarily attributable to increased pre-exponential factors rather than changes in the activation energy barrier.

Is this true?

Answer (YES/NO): NO